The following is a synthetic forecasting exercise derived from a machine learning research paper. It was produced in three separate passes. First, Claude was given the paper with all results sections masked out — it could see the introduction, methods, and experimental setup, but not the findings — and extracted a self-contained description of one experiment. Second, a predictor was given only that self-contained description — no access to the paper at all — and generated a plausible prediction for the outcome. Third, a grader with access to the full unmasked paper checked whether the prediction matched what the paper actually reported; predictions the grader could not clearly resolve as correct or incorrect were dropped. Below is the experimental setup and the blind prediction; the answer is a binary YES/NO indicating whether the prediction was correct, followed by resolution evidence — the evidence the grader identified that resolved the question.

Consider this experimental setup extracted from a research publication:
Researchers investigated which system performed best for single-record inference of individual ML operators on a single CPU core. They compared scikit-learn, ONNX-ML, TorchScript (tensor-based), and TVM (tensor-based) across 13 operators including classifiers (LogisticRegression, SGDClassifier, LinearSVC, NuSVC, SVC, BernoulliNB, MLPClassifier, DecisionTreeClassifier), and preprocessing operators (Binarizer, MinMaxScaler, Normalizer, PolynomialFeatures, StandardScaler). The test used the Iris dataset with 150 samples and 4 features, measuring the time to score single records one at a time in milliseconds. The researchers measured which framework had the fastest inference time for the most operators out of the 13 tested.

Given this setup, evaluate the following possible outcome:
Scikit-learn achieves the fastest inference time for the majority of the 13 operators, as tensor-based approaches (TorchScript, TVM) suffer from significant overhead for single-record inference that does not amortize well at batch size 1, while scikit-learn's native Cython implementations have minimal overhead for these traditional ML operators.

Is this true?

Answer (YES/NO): NO